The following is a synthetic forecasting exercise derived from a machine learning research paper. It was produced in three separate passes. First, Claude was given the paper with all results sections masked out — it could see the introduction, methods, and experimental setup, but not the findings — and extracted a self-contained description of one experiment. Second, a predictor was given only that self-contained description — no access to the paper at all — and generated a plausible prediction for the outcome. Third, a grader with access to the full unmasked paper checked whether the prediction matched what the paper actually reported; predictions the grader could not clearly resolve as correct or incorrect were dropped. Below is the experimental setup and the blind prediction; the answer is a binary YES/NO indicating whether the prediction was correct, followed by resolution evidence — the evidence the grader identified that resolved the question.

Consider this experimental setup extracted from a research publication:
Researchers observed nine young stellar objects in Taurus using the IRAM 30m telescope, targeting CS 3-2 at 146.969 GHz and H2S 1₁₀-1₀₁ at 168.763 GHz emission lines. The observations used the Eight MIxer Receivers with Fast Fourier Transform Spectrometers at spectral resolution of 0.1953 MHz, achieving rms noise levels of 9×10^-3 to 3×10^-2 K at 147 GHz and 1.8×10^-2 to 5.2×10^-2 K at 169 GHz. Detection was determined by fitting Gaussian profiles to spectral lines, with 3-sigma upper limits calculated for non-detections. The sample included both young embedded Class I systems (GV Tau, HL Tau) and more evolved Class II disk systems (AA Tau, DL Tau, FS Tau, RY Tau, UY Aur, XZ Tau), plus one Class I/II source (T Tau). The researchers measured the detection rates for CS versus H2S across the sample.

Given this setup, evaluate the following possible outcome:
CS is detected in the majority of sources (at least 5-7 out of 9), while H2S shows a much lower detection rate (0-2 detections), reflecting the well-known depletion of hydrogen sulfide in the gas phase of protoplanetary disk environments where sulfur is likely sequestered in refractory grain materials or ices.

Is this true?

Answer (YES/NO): NO